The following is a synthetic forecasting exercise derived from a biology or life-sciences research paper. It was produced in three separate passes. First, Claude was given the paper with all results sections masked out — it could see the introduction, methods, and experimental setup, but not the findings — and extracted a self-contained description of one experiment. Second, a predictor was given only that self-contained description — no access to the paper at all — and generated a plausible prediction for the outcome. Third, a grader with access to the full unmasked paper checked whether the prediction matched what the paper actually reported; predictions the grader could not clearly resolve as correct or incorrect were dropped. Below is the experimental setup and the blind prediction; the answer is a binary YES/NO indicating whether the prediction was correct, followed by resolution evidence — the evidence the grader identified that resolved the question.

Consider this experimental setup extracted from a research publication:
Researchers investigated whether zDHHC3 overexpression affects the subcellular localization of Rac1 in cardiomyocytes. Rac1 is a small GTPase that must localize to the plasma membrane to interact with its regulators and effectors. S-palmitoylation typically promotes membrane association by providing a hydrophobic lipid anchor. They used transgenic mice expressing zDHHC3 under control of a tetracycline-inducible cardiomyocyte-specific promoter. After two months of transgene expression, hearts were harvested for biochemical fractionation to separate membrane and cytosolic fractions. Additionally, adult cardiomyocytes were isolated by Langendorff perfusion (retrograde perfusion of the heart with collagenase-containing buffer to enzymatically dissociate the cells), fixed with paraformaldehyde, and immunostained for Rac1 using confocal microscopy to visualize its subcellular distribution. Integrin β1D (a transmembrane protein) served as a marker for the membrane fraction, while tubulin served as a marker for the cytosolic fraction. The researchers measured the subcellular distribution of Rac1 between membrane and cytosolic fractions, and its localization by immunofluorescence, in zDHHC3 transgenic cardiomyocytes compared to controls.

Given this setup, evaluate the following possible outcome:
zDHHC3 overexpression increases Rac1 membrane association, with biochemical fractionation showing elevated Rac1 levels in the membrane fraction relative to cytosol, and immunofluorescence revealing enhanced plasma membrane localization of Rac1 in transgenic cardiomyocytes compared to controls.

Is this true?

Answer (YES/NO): YES